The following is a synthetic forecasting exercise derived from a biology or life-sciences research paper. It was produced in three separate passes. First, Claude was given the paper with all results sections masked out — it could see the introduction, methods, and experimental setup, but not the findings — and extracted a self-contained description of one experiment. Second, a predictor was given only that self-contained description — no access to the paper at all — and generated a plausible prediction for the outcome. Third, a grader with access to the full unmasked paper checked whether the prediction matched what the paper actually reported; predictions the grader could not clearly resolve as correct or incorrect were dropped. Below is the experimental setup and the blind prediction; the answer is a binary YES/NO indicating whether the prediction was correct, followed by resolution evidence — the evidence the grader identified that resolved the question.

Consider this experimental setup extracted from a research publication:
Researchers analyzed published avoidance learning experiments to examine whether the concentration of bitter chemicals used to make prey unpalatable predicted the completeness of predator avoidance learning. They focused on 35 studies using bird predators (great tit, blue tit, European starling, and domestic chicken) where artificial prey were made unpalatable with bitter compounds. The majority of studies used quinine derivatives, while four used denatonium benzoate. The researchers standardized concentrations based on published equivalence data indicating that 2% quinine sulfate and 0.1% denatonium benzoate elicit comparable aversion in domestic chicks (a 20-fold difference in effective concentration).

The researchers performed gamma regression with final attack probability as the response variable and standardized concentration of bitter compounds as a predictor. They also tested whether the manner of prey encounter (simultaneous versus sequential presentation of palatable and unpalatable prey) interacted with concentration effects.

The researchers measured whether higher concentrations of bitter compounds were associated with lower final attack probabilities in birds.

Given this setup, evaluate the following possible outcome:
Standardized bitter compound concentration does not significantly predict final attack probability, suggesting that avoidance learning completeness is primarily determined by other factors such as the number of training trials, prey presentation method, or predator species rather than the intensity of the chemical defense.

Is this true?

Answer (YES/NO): YES